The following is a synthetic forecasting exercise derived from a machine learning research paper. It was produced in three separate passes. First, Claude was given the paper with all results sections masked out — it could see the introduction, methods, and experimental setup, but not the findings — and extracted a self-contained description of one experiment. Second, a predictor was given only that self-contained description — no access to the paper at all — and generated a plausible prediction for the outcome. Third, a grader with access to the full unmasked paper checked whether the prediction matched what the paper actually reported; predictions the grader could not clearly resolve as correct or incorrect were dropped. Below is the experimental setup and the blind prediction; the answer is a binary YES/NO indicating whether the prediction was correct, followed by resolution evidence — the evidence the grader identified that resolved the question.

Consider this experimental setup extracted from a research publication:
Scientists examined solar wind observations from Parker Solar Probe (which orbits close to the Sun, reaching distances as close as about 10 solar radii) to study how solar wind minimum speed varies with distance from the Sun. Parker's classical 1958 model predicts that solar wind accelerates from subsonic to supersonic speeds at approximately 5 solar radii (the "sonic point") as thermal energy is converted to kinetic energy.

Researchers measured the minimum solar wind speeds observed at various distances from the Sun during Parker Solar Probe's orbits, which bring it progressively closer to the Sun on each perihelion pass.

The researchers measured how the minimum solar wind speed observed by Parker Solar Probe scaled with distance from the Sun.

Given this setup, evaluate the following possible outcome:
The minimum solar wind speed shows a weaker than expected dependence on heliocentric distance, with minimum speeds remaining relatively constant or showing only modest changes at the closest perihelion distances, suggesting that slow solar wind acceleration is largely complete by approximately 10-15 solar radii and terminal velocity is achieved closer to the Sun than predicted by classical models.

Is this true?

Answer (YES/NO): NO